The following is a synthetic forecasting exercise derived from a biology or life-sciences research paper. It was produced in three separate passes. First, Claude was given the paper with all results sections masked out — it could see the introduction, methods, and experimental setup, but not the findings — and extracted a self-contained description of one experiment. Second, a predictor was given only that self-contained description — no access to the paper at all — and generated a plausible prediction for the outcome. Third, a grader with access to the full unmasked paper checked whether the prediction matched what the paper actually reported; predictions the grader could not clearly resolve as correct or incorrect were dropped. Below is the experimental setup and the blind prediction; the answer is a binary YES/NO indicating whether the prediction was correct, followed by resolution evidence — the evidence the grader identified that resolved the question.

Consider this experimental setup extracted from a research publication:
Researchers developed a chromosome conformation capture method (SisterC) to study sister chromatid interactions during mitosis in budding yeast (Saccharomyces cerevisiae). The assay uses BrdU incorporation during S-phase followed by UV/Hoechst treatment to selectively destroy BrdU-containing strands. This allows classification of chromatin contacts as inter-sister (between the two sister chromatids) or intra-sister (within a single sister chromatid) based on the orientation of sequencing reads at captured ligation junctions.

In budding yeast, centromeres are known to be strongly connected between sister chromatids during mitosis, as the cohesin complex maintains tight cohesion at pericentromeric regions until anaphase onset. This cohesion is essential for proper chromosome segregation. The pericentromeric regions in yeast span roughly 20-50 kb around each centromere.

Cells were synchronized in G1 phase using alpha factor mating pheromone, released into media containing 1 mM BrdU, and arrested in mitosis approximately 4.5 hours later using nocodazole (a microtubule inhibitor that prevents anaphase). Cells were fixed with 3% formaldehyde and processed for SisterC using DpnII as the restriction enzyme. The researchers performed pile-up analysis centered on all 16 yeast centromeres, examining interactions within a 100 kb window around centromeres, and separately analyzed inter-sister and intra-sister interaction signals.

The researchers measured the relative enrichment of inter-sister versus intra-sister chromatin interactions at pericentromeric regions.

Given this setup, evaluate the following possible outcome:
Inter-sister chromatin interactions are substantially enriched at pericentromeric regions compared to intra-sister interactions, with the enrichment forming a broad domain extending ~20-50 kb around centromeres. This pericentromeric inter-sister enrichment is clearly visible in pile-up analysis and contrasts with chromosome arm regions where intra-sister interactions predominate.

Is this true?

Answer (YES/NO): NO